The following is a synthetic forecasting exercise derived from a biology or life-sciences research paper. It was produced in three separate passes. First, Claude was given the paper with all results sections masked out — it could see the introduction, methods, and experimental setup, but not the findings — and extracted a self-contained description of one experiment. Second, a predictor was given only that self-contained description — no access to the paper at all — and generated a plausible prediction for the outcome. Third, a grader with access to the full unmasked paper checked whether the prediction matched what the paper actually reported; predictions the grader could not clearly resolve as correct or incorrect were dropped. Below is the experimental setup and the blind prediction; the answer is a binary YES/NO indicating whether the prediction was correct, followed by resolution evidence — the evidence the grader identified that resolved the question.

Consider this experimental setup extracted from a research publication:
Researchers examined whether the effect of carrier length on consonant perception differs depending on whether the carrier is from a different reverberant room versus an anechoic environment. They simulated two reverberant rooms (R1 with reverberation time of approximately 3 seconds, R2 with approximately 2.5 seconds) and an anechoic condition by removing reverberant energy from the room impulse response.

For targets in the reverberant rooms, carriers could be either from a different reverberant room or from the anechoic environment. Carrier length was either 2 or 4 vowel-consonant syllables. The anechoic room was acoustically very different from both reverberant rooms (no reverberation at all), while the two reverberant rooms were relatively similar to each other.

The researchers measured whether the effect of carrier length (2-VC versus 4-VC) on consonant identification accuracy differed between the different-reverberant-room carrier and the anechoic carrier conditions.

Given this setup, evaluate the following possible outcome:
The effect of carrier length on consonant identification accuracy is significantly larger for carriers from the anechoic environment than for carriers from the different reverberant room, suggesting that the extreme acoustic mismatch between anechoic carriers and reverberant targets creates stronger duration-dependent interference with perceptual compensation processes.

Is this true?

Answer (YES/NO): NO